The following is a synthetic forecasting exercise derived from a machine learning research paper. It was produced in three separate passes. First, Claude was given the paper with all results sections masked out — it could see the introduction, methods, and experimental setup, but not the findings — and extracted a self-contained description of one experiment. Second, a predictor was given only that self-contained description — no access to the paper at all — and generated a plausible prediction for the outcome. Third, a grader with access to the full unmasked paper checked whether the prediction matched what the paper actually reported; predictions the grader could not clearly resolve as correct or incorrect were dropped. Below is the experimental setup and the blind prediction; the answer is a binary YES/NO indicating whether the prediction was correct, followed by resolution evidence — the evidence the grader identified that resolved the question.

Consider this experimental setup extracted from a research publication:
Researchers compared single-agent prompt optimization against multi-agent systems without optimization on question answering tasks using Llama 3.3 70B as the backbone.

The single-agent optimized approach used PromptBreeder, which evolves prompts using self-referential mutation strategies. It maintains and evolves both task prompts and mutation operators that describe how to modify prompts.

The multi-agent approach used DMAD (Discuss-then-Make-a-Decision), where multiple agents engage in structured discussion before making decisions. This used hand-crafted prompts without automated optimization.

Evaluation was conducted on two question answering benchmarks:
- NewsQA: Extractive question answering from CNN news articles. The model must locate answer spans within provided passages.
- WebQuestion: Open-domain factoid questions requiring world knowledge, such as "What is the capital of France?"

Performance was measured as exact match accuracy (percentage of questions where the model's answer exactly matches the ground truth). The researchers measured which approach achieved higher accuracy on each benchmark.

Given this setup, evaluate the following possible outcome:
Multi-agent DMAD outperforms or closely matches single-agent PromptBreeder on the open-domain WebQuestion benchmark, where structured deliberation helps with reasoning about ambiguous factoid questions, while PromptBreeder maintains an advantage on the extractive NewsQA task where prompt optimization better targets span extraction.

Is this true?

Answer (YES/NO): NO